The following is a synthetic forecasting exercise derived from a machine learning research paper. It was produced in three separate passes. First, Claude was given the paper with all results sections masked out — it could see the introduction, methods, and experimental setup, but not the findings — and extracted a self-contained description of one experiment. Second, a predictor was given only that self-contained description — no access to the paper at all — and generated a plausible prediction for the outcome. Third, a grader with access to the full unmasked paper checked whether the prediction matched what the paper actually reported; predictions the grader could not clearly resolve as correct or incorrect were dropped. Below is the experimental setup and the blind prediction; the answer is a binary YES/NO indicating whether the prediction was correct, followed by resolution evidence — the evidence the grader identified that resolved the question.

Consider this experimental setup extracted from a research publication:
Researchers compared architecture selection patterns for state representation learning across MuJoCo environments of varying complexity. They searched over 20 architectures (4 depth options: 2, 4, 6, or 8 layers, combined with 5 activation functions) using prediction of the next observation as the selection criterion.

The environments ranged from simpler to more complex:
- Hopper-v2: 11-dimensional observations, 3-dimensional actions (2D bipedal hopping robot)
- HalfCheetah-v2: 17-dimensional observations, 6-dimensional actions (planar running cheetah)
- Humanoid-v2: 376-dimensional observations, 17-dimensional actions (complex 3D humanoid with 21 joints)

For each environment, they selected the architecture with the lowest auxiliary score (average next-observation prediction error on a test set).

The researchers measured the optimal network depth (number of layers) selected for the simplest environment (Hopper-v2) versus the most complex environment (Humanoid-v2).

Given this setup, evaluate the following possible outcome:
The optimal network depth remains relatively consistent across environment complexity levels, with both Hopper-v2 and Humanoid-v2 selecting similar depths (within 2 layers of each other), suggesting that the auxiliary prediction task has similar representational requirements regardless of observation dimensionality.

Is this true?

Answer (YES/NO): YES